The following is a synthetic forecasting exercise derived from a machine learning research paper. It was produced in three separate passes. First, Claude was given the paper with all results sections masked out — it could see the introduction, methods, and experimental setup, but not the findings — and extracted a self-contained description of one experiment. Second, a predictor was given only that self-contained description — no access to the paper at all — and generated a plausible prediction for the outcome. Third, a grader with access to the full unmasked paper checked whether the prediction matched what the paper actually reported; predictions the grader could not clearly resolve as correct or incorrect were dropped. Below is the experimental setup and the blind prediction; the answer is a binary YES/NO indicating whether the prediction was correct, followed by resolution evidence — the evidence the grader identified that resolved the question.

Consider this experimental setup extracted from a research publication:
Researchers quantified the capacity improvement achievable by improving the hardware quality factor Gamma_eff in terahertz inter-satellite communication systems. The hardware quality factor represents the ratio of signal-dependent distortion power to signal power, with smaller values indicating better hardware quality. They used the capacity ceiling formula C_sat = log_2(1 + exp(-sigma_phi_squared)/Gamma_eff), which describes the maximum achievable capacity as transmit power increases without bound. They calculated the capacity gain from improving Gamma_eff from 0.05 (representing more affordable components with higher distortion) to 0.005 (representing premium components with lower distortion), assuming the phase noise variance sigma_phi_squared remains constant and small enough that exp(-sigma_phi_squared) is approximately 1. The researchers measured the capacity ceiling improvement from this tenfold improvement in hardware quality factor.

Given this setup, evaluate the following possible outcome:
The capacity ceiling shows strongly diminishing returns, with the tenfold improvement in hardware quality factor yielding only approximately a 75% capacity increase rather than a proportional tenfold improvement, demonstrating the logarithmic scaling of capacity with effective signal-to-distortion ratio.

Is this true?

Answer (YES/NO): NO